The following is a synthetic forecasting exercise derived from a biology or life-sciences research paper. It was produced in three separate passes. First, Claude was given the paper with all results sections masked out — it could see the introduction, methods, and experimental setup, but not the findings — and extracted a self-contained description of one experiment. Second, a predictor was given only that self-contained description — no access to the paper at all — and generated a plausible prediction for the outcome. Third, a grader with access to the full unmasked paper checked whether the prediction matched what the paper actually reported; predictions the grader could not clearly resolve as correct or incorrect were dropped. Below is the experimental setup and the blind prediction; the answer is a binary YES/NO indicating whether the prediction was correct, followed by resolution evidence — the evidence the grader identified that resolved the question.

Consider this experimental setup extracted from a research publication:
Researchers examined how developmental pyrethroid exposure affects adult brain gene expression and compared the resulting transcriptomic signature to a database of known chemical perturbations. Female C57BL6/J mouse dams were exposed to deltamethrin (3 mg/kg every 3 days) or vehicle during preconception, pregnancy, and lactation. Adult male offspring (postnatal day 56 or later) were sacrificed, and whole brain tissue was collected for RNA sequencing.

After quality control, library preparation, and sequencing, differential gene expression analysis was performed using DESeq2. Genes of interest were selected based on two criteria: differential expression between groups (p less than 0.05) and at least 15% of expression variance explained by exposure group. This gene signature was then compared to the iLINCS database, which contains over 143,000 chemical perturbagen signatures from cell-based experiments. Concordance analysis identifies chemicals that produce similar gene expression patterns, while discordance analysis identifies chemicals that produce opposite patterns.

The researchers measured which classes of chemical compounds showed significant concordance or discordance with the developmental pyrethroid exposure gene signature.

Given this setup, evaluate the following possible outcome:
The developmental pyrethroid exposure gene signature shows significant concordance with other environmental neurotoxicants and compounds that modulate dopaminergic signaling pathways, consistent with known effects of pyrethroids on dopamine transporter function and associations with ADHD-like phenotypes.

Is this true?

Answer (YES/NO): NO